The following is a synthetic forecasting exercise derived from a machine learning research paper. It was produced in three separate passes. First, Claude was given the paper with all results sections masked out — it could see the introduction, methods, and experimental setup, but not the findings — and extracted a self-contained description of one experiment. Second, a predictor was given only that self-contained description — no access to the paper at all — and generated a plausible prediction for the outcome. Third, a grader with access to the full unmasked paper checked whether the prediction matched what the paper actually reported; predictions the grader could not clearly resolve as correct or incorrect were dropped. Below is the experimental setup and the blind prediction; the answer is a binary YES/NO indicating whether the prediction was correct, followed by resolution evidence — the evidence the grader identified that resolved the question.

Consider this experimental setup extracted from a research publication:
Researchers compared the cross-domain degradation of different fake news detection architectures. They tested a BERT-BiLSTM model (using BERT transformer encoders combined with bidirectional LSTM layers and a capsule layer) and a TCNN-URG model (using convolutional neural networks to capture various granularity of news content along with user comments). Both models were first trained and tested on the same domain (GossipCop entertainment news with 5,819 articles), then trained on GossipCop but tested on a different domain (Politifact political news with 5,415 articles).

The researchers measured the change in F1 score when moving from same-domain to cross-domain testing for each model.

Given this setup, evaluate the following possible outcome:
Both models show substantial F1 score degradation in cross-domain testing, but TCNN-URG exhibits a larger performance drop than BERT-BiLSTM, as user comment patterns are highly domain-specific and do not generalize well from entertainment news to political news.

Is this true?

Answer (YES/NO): YES